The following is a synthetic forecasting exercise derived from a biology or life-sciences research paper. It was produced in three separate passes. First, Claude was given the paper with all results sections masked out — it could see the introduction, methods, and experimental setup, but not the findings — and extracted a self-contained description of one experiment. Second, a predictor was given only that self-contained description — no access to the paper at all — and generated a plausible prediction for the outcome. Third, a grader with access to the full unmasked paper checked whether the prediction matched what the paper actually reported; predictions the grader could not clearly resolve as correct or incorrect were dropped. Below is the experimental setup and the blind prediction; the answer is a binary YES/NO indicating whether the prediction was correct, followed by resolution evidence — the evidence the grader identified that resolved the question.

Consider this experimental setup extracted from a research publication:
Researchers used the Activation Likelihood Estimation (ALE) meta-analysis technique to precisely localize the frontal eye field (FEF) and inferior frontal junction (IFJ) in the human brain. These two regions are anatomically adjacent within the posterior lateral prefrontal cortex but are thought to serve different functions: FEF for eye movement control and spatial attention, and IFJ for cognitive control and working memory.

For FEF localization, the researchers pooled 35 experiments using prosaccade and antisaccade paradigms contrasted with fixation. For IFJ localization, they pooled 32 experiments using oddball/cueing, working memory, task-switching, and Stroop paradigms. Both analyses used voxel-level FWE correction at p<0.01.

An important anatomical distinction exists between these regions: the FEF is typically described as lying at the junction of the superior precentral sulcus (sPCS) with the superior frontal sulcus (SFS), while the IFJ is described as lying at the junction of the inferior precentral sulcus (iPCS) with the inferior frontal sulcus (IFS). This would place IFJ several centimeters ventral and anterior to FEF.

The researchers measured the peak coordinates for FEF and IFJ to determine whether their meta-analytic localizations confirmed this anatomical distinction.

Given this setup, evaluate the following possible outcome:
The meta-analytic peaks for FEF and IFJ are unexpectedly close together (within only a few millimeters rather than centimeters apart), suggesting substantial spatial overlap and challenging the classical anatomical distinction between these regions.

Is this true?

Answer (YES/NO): NO